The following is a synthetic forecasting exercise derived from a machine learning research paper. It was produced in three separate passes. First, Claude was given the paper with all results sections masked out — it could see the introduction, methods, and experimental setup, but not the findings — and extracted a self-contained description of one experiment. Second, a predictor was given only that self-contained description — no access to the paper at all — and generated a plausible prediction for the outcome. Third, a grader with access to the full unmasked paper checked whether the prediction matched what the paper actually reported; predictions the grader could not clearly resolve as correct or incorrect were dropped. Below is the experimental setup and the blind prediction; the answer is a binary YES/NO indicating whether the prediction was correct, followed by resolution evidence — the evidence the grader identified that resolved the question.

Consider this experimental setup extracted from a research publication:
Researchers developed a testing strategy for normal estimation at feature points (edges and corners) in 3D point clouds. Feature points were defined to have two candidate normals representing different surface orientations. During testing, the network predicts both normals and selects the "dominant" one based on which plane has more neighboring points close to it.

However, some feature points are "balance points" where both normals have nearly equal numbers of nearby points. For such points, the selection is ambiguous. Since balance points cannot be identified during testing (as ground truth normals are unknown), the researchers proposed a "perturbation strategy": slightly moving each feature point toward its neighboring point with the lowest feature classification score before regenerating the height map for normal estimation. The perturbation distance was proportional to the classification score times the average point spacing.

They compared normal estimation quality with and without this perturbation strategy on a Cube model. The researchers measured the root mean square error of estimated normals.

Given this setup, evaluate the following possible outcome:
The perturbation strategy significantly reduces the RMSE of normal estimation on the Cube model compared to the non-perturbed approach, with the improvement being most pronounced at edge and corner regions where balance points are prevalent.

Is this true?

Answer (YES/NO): YES